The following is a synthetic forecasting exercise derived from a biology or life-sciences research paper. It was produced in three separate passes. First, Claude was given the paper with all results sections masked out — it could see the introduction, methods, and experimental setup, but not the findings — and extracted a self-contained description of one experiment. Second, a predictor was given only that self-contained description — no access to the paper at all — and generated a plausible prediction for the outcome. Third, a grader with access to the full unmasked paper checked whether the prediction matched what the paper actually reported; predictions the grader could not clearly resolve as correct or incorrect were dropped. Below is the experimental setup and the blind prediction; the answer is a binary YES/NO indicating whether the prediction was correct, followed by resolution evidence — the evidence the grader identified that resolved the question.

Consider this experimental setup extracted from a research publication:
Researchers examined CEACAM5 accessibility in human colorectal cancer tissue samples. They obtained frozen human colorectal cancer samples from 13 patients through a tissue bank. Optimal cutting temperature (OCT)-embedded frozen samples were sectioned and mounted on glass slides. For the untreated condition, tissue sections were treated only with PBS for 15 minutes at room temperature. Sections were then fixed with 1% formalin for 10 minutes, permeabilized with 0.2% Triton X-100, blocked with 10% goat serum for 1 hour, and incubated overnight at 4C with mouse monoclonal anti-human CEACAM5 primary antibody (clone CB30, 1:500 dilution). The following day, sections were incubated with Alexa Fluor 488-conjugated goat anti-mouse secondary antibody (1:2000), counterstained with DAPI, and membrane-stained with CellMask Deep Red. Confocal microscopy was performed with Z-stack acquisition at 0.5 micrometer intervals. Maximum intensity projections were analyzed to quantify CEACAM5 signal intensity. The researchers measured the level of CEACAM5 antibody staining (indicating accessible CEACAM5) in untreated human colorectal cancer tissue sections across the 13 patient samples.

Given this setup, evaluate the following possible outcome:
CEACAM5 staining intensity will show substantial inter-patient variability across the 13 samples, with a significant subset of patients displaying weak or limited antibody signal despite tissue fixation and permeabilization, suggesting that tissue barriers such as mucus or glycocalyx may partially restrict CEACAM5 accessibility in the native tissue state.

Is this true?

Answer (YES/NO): YES